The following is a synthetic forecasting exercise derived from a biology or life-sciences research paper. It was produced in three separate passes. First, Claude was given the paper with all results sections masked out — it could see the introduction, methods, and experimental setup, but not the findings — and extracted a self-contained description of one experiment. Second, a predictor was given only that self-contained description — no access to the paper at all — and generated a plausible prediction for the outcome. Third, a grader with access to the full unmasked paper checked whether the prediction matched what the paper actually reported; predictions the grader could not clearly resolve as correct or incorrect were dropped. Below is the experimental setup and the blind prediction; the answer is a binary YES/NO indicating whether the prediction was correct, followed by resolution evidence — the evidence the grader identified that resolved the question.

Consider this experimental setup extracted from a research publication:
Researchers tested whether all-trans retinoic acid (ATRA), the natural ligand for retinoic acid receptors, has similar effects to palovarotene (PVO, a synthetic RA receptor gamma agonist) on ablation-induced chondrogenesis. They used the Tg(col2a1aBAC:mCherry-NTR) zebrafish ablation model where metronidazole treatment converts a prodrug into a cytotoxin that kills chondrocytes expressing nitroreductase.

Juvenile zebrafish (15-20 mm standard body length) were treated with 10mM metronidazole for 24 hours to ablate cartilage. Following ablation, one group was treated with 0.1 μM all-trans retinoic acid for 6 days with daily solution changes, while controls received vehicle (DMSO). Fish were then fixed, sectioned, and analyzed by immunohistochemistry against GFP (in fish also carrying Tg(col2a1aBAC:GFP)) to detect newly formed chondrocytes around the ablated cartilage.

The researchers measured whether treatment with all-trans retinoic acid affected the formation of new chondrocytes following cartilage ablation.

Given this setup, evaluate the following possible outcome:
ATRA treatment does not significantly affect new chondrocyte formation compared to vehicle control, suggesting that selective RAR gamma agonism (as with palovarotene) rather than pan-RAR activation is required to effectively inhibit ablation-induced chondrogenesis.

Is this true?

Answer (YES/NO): NO